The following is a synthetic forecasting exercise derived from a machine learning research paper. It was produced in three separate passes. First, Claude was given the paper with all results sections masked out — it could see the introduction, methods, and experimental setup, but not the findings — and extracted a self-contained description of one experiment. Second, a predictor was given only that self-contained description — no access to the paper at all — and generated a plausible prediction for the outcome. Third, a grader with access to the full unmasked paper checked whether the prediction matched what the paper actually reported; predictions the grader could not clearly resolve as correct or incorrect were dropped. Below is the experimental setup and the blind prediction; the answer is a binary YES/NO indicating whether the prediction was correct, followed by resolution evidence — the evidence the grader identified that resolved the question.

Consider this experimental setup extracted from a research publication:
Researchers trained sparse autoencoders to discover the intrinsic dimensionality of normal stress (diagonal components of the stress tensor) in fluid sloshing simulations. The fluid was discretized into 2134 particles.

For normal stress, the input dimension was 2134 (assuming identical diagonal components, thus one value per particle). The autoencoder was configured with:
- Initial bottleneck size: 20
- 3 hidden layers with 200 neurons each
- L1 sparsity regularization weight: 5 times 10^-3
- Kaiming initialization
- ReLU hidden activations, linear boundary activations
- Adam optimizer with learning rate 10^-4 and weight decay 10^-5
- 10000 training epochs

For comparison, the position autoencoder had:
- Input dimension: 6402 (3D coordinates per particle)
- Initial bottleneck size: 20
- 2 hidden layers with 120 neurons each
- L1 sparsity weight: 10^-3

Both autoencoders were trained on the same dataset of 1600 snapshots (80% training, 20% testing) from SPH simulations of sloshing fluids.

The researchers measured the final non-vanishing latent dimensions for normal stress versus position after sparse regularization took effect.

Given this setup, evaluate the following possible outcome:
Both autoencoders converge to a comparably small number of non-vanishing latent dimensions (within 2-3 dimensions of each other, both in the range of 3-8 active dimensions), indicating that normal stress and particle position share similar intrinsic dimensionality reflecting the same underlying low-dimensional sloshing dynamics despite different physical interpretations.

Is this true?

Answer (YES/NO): YES